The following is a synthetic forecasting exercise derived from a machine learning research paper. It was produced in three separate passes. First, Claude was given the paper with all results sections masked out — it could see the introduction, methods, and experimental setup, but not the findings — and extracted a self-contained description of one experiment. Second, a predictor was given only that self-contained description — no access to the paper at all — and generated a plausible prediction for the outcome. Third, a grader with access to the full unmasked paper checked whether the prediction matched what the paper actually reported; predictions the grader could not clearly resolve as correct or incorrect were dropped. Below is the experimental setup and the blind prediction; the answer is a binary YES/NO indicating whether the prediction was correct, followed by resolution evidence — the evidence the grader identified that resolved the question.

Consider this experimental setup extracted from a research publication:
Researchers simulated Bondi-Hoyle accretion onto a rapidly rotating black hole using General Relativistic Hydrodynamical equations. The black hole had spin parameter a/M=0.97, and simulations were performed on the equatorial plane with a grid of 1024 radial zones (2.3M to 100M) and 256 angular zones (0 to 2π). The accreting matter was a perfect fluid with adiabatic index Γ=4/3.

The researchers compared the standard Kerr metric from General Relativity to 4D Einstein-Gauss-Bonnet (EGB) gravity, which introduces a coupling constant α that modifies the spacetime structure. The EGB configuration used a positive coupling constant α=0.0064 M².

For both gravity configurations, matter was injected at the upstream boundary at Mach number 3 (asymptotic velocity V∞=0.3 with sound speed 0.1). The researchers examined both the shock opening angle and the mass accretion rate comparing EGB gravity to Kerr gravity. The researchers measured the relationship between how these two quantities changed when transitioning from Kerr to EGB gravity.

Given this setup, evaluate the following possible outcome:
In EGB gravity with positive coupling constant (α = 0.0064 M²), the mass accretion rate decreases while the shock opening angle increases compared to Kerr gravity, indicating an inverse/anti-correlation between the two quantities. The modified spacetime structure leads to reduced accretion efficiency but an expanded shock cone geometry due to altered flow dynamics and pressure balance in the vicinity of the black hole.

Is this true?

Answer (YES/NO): YES